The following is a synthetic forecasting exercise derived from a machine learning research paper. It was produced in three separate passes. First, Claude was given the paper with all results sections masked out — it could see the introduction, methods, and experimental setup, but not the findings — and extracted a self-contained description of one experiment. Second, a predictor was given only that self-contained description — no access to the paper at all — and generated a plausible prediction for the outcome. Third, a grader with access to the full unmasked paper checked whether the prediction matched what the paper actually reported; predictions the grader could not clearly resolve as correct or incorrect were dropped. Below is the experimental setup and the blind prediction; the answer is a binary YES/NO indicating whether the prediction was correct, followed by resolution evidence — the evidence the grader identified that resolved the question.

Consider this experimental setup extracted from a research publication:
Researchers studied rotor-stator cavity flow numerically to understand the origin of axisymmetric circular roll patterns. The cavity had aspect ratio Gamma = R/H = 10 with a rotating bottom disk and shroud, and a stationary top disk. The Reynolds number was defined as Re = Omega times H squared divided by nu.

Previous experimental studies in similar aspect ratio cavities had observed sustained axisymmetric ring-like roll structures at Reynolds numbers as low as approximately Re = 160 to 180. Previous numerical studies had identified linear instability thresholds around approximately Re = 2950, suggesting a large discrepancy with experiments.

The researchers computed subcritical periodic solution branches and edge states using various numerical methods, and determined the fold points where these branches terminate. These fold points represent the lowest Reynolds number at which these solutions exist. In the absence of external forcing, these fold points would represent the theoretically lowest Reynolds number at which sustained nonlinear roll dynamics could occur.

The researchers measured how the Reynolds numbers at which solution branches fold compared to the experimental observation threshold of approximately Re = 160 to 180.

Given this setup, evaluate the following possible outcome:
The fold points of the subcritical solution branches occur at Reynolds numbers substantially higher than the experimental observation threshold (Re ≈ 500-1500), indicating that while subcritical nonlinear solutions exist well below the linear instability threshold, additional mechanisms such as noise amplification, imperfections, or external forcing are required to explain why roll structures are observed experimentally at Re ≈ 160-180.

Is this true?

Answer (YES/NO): NO